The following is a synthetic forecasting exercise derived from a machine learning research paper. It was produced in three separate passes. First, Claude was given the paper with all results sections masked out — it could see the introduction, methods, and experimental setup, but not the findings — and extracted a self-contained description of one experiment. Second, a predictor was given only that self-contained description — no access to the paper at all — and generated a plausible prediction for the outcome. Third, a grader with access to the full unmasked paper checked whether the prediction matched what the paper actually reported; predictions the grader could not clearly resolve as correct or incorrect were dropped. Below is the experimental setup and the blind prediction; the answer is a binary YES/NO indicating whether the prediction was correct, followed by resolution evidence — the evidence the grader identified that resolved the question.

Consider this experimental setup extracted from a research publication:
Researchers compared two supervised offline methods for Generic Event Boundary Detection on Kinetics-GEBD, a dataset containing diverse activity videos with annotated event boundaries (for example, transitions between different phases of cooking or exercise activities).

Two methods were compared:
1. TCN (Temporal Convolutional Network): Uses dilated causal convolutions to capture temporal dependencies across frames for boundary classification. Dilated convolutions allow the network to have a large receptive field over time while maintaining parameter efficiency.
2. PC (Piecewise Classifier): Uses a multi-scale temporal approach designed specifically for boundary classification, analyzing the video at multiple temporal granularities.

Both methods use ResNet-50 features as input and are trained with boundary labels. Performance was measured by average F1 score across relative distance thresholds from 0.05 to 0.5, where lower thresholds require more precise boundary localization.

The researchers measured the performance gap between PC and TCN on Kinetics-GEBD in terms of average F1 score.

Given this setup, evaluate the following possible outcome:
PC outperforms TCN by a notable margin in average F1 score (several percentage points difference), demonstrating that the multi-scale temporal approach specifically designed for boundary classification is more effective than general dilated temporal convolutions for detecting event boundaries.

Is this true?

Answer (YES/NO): YES